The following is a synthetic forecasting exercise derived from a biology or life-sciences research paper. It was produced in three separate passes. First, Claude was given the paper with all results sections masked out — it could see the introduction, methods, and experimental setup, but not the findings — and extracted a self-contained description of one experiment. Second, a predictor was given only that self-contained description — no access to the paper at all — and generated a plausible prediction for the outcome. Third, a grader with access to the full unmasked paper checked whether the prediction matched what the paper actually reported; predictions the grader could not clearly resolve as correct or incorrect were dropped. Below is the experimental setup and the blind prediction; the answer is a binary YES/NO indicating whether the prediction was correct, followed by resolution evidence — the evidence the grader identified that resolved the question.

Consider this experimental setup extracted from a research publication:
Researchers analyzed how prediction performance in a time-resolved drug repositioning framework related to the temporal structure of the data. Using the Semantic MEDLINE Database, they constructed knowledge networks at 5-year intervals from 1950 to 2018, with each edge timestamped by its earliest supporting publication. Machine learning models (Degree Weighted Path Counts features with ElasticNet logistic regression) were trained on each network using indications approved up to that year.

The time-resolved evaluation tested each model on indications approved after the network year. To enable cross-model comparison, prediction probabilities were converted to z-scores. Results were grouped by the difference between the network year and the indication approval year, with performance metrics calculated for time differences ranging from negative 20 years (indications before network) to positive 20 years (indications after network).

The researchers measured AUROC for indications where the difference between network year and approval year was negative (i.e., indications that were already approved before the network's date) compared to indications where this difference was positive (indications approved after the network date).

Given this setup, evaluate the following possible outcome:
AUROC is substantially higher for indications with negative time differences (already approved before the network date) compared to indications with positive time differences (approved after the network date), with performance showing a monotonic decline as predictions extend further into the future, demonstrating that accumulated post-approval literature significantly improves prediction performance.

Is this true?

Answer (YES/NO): NO